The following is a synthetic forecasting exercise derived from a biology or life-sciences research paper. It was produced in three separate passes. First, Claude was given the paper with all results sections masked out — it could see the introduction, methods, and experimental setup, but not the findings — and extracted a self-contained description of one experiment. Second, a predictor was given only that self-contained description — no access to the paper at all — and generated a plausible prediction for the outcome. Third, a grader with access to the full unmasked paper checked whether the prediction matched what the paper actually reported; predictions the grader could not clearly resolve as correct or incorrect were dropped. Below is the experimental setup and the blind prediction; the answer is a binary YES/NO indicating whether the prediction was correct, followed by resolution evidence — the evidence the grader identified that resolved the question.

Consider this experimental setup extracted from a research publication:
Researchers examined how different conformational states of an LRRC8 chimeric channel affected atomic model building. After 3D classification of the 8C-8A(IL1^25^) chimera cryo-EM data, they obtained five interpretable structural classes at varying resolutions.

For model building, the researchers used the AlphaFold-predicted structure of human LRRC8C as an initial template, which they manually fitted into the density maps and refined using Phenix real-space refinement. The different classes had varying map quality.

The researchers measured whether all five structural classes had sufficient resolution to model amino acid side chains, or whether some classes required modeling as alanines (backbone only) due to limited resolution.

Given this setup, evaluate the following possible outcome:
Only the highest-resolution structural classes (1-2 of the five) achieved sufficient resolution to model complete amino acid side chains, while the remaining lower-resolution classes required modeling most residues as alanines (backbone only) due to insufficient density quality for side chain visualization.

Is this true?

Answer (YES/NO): NO